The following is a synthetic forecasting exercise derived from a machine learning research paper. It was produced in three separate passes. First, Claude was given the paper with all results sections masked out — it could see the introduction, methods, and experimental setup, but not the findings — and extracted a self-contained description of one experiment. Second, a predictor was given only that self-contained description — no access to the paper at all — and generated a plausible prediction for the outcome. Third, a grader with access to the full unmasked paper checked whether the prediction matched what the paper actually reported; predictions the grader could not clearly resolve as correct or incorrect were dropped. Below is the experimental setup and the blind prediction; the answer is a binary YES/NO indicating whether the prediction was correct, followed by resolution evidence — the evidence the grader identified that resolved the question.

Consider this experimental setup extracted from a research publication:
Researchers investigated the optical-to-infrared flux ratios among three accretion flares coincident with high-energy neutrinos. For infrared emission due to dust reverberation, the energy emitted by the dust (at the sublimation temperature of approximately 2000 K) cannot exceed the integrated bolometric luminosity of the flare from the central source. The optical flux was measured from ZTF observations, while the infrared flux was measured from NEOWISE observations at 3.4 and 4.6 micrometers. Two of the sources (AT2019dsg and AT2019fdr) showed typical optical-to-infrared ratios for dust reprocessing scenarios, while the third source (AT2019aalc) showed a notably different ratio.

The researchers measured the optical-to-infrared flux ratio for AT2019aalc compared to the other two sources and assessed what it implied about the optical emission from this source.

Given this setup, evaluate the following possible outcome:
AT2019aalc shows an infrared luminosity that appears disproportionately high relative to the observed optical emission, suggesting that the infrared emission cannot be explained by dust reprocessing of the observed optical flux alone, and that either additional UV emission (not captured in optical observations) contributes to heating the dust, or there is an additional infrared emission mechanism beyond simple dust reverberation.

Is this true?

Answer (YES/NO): NO